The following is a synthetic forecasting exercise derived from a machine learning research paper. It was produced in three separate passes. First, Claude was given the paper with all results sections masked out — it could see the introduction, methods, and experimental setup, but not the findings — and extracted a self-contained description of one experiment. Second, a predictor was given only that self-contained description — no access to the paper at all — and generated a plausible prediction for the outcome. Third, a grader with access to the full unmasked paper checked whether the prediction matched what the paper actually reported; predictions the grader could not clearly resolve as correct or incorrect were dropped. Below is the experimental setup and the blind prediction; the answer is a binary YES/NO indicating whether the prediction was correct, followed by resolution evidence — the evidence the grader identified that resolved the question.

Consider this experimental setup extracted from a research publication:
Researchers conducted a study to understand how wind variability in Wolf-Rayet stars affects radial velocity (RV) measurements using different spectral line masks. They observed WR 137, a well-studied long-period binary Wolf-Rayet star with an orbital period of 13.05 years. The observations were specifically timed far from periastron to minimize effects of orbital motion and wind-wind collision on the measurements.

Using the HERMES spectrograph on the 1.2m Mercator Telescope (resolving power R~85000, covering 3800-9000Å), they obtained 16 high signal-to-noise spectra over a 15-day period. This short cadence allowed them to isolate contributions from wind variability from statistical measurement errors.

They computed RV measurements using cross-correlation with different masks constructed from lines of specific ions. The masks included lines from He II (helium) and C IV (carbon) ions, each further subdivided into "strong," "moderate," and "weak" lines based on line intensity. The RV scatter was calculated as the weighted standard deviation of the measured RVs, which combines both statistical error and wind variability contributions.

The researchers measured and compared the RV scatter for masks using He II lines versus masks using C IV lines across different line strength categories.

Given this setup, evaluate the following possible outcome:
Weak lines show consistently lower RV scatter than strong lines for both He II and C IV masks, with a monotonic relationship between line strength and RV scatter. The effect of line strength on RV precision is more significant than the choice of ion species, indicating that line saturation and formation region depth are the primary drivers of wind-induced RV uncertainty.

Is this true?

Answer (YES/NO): NO